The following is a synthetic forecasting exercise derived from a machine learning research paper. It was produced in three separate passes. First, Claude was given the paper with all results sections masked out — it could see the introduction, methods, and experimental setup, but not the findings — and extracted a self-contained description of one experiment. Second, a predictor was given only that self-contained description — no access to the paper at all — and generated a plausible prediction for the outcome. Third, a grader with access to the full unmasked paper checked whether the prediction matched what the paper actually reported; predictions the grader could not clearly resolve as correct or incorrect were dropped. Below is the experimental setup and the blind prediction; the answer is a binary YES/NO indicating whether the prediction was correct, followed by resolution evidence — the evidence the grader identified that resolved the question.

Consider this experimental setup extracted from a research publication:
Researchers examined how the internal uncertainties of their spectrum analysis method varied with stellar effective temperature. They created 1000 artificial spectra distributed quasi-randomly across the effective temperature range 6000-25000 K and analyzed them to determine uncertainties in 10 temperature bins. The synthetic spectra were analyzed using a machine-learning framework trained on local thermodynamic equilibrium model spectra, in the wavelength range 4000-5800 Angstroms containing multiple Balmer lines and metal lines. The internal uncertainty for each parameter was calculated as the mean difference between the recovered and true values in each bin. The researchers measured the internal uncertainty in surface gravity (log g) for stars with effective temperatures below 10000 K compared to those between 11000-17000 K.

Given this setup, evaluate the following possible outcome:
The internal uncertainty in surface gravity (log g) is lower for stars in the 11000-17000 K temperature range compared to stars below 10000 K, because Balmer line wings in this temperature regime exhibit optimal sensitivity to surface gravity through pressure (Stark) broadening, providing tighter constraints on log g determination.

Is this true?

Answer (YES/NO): YES